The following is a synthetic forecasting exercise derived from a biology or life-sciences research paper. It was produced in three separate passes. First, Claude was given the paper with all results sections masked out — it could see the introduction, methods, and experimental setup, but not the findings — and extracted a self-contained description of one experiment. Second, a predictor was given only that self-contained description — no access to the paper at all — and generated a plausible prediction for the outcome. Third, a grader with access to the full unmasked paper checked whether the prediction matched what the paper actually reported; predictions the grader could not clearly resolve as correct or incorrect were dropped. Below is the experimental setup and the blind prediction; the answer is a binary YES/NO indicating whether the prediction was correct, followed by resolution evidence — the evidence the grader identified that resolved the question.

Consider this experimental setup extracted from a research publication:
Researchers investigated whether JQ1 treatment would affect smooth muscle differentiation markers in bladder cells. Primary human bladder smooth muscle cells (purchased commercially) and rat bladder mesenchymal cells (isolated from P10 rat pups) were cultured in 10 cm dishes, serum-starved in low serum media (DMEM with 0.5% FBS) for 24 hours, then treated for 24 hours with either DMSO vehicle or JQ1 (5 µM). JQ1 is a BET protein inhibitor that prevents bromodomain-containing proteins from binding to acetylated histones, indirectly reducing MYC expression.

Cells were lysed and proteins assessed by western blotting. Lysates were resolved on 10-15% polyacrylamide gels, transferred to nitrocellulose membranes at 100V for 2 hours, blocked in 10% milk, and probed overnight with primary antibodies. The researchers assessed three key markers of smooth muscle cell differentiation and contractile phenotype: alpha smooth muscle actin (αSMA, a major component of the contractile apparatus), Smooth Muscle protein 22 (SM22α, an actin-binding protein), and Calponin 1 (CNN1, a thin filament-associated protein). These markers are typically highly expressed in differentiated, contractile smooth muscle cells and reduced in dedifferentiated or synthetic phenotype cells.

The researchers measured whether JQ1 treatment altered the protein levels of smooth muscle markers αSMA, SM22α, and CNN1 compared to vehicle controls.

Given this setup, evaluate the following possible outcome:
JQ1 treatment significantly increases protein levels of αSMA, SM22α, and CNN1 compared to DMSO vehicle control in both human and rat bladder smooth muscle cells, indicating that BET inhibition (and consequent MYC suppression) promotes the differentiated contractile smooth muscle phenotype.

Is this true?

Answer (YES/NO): NO